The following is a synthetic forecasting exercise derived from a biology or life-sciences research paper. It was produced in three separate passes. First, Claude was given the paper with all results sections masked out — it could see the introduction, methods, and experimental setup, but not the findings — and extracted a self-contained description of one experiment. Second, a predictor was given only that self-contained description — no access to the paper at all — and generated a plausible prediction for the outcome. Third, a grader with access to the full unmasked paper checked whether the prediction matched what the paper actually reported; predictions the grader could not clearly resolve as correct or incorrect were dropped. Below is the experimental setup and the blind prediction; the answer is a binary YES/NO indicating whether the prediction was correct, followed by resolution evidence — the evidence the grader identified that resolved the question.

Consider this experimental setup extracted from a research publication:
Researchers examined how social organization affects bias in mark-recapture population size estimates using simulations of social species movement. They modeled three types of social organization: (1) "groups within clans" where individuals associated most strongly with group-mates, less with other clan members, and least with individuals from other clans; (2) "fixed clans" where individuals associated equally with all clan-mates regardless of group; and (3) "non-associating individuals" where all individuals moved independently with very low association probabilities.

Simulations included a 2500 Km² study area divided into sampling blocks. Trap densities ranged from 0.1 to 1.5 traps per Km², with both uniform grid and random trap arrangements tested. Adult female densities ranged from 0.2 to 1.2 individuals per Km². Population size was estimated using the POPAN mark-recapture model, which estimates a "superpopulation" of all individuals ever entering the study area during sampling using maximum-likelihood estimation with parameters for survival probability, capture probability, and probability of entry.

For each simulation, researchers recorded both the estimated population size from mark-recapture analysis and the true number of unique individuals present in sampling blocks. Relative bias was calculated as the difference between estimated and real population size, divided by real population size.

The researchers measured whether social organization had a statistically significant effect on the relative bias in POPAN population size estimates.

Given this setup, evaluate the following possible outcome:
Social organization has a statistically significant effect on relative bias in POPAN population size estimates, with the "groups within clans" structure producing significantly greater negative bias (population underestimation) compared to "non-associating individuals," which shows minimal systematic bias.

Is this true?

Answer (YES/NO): NO